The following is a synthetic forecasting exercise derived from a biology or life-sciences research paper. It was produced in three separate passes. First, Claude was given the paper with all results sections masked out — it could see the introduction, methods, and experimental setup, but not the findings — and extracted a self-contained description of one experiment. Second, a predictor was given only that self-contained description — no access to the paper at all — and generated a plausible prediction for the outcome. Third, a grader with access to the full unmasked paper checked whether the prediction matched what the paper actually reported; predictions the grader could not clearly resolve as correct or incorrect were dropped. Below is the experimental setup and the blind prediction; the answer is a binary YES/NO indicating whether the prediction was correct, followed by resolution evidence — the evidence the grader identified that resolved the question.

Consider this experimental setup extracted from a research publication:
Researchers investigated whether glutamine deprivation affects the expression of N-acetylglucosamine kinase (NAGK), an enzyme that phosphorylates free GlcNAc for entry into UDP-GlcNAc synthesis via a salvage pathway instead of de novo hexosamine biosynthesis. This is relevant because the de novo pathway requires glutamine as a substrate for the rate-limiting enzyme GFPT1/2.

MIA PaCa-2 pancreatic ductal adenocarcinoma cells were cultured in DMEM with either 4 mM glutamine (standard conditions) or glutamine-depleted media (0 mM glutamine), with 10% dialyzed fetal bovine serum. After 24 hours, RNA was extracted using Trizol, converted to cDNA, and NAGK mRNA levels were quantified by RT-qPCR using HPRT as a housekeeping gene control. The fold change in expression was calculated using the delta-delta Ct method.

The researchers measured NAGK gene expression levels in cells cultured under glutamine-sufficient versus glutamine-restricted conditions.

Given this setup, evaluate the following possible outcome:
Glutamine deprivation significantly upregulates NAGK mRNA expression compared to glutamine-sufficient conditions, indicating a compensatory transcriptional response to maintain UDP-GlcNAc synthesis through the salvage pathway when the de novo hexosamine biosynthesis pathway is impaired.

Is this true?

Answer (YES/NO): YES